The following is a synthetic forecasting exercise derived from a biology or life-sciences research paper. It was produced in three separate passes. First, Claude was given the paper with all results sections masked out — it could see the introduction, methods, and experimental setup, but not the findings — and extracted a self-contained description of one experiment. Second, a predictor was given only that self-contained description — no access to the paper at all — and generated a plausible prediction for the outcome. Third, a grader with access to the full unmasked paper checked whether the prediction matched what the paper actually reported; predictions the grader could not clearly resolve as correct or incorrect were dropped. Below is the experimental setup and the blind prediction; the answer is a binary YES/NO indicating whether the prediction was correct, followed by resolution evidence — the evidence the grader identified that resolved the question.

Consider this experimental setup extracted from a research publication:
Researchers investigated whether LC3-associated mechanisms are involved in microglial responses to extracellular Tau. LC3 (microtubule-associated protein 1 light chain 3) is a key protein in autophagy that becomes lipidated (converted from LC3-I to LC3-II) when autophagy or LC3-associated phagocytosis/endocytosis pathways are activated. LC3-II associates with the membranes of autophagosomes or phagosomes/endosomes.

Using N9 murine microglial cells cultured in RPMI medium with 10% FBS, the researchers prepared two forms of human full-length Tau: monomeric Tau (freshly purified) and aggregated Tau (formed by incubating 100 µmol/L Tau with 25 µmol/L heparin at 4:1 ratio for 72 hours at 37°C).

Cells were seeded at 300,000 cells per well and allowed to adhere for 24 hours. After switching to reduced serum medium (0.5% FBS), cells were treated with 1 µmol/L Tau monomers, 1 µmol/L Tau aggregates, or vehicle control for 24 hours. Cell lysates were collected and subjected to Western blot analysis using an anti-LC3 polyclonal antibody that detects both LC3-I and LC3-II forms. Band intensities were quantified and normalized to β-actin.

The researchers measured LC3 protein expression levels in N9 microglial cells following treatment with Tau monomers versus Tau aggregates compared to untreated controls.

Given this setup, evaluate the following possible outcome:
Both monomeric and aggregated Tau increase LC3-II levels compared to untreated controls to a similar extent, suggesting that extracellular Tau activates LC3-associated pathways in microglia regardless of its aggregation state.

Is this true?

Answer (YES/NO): YES